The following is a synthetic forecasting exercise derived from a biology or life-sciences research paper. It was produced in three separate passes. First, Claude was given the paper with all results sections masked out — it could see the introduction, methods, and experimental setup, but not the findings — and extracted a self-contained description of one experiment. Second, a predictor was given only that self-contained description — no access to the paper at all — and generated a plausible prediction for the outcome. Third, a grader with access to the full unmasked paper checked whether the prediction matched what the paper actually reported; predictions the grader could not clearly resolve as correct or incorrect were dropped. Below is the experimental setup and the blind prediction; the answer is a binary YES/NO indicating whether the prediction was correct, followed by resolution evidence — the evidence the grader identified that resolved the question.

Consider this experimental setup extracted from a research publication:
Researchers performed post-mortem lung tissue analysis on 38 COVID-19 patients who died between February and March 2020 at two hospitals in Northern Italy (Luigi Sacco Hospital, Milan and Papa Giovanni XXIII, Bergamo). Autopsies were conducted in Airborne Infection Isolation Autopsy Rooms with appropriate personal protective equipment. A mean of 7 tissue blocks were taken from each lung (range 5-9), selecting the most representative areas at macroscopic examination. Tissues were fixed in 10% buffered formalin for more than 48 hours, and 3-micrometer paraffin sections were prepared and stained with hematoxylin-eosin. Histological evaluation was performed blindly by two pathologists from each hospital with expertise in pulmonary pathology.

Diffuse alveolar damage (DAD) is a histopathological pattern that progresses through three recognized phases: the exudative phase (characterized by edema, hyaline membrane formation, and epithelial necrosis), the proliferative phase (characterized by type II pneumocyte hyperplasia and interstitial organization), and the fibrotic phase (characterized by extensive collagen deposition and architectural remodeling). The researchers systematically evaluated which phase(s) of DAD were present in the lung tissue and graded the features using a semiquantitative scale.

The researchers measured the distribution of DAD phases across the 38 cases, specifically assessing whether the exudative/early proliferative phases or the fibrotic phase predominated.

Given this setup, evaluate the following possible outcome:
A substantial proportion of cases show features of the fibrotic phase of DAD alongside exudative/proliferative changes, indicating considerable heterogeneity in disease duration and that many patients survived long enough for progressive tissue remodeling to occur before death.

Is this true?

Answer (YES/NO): NO